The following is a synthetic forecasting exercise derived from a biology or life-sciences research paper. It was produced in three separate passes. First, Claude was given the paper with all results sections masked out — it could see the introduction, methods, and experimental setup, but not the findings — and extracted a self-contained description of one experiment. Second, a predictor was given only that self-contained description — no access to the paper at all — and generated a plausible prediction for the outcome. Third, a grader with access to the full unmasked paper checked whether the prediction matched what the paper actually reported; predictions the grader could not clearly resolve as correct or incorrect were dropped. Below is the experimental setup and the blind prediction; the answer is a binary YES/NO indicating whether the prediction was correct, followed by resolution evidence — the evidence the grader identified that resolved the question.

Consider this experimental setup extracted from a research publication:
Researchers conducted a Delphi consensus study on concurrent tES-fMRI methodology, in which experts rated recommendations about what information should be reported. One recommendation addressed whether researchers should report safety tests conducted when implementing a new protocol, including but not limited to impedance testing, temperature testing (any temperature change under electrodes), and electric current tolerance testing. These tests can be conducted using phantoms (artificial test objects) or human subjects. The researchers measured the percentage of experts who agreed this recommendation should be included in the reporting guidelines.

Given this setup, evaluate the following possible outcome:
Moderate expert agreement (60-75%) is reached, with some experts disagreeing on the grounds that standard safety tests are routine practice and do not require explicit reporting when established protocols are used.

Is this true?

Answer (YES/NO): YES